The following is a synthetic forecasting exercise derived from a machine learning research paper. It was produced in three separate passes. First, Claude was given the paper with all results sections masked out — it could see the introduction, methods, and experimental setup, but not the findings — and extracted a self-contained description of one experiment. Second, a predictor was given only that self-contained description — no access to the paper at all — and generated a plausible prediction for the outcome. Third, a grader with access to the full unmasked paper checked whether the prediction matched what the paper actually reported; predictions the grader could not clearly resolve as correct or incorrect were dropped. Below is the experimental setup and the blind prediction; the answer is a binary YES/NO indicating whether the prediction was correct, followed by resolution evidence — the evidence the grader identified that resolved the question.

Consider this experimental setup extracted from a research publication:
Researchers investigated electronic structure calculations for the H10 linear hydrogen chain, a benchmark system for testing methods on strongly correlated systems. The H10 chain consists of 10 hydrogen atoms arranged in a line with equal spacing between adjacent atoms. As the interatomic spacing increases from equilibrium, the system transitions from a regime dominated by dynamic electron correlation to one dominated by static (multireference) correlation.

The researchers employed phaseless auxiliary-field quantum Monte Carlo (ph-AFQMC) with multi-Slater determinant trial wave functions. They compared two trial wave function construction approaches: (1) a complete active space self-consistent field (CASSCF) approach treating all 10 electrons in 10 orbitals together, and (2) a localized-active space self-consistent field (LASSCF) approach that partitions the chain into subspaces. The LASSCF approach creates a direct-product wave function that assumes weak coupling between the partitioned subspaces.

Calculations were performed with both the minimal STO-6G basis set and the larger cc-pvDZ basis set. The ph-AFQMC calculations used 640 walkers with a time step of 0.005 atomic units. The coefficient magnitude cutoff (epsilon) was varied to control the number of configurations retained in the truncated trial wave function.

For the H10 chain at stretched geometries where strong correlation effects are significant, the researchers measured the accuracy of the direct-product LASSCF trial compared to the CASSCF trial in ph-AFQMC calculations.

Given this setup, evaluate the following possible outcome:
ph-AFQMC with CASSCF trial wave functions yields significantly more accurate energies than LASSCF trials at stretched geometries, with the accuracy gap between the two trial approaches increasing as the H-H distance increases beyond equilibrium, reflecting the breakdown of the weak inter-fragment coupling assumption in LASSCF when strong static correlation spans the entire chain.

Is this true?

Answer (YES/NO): NO